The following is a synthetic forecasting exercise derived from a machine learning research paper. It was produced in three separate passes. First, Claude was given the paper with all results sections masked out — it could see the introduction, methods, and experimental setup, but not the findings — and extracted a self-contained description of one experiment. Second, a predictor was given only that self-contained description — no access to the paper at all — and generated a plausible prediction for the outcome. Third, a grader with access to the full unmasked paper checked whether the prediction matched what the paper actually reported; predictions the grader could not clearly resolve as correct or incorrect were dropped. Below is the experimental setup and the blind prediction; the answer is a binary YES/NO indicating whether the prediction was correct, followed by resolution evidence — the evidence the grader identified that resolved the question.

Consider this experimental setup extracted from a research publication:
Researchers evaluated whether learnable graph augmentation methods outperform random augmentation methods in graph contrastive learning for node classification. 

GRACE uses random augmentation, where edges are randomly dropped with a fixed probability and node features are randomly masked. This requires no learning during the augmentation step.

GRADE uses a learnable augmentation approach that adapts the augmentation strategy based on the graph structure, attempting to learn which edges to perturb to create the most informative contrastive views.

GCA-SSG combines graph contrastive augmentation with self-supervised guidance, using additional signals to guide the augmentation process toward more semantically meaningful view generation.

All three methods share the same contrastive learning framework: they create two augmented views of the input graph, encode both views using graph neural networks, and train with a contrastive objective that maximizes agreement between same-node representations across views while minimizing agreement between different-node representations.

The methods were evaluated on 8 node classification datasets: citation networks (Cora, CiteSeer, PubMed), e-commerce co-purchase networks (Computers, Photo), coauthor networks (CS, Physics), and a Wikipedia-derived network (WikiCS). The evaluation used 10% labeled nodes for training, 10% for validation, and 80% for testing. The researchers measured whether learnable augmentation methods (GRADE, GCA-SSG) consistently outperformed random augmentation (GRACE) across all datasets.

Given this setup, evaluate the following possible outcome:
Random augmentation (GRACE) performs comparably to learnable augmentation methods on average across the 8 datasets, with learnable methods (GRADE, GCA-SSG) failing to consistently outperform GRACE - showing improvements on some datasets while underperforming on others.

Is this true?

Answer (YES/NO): NO